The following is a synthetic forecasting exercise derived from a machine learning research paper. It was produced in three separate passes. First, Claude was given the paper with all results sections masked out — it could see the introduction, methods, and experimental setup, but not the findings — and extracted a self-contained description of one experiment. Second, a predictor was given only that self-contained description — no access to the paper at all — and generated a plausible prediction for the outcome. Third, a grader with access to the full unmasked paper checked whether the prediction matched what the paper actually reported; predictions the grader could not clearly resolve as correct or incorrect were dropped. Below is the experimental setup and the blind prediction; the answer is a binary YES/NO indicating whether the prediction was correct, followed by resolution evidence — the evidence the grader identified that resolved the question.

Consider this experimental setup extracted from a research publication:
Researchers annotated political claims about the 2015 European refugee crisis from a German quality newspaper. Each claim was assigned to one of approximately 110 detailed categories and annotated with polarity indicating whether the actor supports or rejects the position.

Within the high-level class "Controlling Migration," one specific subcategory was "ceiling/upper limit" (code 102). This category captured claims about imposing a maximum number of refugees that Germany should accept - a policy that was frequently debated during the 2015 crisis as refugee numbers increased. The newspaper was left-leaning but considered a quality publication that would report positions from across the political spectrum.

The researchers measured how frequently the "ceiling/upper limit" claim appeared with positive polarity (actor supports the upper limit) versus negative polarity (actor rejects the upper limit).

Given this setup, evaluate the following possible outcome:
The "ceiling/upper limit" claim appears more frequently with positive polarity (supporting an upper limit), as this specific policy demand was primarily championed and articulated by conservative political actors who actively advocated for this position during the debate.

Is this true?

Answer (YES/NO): YES